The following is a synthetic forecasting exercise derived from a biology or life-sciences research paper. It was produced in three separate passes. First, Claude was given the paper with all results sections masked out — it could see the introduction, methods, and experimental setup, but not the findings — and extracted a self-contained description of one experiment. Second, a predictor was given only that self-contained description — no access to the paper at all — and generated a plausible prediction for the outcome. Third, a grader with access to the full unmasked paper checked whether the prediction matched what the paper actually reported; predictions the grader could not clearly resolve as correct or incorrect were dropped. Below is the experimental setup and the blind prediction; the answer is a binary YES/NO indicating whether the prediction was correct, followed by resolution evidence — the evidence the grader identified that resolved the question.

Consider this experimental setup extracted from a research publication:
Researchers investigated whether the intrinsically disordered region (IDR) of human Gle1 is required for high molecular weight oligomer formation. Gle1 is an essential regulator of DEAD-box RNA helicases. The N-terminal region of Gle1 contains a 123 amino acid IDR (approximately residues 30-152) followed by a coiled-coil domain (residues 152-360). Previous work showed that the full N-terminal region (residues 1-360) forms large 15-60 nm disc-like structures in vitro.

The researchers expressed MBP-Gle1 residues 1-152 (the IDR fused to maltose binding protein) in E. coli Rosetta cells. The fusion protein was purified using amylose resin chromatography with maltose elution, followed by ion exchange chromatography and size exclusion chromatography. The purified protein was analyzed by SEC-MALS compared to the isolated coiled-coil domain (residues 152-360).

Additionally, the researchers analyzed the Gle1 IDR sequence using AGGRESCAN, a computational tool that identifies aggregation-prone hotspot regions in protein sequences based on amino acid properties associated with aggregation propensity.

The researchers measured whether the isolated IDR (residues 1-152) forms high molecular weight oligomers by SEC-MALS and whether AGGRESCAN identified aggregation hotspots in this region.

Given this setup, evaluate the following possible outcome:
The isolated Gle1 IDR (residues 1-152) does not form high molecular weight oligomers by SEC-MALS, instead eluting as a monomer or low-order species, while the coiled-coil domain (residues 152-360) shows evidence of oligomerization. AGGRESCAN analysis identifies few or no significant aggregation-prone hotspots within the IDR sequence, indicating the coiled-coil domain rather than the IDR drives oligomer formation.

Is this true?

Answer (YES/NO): NO